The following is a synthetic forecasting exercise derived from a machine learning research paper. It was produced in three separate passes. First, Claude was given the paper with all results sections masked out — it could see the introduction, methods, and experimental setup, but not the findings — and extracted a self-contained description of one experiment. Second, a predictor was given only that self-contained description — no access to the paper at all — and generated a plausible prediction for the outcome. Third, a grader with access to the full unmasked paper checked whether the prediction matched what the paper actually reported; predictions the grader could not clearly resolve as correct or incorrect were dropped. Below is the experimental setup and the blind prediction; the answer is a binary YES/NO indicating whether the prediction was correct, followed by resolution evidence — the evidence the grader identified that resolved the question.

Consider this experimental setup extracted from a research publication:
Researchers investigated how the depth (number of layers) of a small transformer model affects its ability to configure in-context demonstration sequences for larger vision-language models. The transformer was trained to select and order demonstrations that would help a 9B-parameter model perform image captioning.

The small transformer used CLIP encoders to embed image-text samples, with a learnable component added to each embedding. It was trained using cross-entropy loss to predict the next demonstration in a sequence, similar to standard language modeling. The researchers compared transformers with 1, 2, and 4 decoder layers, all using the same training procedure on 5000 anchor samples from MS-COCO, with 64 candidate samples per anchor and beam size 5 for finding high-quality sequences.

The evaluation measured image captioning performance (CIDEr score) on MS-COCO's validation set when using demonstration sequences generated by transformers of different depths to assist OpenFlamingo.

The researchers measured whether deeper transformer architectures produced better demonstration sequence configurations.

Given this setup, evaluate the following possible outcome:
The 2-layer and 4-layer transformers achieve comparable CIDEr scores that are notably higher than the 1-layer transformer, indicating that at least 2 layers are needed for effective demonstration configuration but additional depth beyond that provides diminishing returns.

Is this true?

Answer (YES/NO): NO